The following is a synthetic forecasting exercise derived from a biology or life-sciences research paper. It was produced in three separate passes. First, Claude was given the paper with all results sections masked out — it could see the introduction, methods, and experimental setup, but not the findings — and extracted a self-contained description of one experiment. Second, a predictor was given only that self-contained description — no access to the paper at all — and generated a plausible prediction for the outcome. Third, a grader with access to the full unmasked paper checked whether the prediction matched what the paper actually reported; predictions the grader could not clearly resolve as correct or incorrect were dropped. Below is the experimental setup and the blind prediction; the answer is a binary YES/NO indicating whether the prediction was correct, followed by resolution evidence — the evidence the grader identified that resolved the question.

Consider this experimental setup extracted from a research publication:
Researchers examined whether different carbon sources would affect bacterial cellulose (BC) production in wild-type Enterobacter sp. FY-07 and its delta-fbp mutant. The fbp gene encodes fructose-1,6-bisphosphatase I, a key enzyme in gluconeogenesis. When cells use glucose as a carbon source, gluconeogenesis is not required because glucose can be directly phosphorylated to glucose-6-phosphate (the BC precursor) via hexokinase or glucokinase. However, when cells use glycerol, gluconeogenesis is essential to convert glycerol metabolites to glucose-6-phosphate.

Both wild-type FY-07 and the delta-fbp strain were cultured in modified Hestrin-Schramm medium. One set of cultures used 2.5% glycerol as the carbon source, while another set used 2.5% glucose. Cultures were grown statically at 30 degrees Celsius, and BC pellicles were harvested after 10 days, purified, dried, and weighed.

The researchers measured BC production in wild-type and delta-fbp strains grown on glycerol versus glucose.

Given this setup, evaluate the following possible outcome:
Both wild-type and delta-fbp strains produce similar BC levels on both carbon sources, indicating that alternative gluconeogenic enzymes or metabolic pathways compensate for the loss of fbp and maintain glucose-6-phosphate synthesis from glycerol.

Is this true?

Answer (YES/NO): NO